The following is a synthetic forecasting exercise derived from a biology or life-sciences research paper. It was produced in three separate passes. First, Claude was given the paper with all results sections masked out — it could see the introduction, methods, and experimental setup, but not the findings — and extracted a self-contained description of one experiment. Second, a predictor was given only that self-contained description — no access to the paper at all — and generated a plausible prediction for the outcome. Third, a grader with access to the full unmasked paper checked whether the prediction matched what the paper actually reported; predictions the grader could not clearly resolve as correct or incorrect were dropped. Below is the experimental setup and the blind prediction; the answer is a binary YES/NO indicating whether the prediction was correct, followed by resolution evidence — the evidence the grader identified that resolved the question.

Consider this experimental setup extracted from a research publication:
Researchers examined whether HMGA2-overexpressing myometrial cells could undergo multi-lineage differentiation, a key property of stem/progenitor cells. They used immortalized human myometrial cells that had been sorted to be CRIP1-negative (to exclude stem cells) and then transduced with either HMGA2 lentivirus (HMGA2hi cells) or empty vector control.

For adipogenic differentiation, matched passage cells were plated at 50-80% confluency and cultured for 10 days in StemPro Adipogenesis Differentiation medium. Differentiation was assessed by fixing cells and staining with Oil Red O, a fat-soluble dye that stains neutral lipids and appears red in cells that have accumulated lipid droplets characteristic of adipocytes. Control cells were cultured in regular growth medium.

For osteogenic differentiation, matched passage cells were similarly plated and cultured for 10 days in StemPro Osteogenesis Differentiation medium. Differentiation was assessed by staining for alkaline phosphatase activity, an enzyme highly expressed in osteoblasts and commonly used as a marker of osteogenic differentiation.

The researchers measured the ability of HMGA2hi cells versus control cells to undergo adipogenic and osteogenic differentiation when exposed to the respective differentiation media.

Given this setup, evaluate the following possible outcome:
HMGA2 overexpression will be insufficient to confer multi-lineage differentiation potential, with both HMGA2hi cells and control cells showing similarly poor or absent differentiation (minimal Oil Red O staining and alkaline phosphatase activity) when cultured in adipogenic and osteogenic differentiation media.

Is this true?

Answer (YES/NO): NO